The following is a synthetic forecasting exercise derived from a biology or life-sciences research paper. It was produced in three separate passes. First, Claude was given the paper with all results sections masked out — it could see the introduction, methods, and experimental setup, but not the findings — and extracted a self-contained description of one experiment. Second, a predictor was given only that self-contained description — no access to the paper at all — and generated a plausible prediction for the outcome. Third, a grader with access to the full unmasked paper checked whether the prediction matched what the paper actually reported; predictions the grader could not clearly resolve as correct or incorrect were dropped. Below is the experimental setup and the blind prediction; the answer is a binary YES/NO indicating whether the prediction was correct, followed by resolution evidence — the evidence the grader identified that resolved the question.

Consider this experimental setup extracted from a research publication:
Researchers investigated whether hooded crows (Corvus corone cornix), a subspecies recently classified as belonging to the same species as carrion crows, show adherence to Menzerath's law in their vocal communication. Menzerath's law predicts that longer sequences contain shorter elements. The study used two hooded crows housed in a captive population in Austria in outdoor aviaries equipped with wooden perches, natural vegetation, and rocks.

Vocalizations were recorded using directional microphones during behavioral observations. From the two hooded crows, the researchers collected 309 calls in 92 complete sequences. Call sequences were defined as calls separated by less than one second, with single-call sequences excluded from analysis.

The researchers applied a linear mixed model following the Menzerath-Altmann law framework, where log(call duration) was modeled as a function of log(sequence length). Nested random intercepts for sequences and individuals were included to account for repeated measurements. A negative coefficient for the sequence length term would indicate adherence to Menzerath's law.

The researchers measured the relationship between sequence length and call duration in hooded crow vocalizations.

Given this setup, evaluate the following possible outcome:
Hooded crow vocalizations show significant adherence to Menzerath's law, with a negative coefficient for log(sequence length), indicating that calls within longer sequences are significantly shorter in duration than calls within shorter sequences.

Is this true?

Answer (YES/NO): YES